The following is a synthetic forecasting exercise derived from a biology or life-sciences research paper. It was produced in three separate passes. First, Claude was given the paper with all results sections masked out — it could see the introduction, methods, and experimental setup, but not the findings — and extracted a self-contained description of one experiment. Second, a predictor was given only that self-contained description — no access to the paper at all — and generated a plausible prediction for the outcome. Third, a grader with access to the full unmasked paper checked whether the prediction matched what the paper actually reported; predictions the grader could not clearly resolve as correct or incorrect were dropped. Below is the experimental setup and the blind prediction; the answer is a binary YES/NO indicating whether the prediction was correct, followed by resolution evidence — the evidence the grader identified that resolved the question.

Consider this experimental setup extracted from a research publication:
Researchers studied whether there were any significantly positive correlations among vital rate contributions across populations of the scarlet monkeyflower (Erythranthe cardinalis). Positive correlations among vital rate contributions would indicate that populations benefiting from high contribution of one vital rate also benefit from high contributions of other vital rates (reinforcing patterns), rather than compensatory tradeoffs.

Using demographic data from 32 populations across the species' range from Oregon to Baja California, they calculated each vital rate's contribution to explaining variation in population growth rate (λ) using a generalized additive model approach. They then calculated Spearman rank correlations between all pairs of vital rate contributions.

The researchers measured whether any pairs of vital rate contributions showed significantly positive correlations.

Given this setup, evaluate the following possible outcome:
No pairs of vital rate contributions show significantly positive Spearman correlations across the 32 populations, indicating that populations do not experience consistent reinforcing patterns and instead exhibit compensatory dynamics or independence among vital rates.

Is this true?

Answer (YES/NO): YES